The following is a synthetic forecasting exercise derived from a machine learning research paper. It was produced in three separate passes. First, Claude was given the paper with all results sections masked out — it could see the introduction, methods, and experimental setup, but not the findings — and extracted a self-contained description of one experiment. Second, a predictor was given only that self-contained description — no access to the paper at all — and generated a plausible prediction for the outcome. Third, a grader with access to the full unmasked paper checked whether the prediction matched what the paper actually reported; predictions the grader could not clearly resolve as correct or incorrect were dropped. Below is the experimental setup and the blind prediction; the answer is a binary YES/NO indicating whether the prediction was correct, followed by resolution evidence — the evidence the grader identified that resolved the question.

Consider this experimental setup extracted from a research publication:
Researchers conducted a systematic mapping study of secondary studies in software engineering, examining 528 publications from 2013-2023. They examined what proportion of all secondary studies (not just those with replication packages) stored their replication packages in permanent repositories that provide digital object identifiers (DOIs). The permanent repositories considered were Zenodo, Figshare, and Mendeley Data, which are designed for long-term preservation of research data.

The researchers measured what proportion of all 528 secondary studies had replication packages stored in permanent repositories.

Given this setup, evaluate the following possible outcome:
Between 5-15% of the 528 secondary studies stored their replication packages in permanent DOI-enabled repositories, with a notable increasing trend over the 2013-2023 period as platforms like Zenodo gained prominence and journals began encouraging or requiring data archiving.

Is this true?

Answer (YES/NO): YES